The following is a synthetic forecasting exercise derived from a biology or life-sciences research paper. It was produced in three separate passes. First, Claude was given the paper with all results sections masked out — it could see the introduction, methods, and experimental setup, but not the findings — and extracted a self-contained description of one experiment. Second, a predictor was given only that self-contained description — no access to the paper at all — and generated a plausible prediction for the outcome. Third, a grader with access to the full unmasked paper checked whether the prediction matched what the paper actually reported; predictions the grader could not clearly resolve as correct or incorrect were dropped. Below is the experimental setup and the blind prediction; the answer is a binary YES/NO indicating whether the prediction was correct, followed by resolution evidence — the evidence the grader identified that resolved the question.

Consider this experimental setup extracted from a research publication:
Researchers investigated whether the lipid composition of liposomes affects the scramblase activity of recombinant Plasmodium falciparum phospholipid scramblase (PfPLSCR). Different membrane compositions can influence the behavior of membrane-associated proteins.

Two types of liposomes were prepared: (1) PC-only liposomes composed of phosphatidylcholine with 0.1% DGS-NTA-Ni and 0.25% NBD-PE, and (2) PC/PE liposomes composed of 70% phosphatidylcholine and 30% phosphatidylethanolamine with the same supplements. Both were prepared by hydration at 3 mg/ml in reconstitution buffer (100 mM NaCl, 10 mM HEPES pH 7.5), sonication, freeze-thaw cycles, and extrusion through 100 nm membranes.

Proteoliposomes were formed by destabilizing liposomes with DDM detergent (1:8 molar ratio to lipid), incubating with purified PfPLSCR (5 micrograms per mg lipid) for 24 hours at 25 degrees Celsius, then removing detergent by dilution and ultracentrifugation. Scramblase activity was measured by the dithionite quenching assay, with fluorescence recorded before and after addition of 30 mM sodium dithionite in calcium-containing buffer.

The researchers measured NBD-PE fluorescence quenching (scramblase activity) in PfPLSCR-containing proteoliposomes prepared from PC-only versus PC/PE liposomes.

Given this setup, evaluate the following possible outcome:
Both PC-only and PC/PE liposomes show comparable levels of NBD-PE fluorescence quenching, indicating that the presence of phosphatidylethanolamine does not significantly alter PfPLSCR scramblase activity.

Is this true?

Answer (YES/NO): NO